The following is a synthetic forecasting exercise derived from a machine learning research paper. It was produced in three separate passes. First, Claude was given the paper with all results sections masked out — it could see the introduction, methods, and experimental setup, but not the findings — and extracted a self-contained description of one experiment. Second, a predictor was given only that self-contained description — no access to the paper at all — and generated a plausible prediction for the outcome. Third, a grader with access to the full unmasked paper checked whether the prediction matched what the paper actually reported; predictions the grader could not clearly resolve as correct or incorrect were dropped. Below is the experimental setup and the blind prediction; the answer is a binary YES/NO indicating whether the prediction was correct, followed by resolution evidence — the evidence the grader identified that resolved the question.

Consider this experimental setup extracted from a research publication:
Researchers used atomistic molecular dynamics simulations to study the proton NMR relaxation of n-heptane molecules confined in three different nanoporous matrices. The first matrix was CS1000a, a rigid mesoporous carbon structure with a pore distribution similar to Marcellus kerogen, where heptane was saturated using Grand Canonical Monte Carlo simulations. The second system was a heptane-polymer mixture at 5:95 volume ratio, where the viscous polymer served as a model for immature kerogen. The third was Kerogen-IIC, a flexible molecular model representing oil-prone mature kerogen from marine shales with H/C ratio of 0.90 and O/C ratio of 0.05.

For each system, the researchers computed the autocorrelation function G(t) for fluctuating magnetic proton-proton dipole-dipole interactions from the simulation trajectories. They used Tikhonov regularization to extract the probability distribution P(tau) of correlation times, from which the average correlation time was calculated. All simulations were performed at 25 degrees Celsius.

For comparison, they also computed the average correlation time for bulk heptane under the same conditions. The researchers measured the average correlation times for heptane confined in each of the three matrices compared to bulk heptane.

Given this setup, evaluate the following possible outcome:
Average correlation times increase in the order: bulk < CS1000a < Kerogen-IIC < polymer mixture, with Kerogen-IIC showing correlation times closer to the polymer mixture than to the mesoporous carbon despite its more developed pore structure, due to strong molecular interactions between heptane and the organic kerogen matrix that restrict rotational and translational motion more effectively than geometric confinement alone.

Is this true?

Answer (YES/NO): NO